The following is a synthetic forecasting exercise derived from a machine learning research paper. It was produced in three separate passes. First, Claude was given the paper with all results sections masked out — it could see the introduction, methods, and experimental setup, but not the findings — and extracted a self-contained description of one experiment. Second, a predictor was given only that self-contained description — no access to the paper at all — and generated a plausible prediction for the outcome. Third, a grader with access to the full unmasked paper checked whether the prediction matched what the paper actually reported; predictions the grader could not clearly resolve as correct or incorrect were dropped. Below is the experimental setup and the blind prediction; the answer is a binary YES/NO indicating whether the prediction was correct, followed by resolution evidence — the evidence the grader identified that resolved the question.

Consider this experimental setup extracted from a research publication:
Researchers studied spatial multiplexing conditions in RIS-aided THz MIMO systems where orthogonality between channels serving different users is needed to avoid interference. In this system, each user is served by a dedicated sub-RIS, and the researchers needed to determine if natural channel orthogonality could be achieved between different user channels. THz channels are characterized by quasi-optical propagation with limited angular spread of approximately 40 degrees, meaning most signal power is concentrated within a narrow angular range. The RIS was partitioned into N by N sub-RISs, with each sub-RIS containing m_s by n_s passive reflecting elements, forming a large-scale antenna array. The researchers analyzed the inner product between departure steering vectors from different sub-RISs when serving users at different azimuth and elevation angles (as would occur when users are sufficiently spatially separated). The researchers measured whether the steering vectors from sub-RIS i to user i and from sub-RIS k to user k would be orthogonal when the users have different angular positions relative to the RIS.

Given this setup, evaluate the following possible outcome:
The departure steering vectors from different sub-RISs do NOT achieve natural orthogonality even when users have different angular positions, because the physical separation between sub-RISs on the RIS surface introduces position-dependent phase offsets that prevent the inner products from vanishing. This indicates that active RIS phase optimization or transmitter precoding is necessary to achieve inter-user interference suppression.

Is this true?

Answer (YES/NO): NO